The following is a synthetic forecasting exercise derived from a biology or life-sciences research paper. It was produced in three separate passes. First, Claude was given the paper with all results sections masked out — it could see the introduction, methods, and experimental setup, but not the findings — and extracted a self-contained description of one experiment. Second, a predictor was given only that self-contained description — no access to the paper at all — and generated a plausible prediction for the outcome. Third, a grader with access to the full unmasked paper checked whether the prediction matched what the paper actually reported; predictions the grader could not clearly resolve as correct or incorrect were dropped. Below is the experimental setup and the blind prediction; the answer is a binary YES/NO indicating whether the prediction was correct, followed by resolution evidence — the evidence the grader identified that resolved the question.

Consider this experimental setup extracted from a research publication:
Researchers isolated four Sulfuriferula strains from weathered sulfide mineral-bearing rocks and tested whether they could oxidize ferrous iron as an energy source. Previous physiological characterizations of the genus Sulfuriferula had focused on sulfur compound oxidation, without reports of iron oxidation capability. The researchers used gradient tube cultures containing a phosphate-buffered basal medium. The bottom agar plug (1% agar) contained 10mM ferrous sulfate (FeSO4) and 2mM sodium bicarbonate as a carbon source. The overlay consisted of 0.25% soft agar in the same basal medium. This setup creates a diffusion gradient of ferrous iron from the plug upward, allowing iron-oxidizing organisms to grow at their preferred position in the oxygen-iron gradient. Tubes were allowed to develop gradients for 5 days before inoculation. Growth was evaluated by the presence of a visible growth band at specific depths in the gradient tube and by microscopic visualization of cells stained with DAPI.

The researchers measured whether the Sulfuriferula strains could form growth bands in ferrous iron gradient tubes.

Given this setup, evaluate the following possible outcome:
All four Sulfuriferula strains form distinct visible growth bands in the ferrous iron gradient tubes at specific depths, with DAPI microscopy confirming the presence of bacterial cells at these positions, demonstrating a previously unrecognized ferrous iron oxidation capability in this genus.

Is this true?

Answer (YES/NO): YES